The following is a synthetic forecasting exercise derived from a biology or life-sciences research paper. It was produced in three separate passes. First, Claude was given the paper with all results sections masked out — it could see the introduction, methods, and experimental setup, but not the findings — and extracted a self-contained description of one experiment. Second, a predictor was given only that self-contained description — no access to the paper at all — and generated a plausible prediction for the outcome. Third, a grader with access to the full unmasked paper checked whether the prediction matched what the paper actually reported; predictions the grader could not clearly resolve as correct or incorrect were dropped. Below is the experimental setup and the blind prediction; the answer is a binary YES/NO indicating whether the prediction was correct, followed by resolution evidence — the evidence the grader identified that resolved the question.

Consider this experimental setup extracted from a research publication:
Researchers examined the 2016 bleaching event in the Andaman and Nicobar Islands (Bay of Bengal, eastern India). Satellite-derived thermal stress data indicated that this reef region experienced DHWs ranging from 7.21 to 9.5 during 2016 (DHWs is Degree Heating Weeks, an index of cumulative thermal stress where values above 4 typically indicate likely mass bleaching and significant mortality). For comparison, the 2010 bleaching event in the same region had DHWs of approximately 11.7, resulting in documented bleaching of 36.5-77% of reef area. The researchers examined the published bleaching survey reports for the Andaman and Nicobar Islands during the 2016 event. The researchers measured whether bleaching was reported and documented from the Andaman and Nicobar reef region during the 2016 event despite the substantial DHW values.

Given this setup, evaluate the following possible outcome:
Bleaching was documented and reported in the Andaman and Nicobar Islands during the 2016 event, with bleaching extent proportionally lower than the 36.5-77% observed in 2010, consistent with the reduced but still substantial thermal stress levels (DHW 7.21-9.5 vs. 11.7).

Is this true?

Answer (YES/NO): NO